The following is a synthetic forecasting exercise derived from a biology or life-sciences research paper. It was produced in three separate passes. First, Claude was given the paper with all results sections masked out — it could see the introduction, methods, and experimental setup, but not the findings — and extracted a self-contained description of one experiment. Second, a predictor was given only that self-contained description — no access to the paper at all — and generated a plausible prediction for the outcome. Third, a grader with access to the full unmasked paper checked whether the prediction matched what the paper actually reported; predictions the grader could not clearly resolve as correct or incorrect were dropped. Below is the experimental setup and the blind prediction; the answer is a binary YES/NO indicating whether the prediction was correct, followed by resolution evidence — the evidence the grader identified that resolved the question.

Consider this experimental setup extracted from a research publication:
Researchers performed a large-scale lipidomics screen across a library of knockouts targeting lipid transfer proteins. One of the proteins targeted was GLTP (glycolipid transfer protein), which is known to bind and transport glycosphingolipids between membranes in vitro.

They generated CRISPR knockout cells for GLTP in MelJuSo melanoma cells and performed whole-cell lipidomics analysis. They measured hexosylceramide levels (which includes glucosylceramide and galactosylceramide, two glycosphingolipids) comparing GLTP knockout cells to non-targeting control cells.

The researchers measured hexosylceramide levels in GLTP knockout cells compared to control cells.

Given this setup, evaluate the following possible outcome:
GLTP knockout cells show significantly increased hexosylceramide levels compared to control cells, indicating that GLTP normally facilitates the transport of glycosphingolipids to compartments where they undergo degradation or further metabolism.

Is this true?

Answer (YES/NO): NO